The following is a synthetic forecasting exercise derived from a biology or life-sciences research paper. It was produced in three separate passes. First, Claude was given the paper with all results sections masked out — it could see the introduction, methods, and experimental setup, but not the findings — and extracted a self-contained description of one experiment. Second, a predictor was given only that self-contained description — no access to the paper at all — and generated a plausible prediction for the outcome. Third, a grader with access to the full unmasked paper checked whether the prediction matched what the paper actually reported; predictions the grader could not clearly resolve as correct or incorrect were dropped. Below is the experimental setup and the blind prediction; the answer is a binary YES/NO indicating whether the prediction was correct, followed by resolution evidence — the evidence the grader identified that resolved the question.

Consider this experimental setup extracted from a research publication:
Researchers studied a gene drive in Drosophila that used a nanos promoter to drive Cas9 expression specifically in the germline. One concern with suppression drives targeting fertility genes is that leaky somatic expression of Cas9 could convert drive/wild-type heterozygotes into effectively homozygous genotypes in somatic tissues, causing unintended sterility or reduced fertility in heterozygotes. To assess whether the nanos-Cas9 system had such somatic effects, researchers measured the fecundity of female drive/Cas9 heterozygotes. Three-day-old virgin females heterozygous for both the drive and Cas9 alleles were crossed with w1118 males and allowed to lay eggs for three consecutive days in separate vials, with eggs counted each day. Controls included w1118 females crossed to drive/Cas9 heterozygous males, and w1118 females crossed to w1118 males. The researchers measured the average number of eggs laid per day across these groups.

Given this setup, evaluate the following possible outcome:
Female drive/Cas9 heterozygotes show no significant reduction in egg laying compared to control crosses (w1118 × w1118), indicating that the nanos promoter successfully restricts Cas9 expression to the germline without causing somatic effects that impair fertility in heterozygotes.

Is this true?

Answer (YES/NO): YES